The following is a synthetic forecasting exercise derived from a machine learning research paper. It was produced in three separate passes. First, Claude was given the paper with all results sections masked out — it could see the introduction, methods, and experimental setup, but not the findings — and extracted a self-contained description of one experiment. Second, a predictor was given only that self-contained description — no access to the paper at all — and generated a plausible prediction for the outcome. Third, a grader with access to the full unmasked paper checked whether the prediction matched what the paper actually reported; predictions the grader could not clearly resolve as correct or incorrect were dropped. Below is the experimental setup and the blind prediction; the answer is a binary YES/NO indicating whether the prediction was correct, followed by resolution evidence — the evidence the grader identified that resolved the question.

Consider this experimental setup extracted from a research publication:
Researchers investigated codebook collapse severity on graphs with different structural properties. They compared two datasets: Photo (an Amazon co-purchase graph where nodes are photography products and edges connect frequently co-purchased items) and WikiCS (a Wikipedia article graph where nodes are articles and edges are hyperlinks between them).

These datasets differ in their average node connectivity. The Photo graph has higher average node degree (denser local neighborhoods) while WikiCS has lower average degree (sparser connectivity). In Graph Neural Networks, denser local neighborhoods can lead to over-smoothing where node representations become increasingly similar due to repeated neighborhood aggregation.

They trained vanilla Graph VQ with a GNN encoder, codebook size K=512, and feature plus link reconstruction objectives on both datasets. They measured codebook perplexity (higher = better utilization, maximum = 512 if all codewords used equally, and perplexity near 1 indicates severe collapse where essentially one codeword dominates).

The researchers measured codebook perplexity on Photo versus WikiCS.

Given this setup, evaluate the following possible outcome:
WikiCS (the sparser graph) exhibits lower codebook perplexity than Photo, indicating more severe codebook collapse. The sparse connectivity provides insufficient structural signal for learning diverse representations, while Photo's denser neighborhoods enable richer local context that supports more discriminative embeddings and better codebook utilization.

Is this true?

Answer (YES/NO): NO